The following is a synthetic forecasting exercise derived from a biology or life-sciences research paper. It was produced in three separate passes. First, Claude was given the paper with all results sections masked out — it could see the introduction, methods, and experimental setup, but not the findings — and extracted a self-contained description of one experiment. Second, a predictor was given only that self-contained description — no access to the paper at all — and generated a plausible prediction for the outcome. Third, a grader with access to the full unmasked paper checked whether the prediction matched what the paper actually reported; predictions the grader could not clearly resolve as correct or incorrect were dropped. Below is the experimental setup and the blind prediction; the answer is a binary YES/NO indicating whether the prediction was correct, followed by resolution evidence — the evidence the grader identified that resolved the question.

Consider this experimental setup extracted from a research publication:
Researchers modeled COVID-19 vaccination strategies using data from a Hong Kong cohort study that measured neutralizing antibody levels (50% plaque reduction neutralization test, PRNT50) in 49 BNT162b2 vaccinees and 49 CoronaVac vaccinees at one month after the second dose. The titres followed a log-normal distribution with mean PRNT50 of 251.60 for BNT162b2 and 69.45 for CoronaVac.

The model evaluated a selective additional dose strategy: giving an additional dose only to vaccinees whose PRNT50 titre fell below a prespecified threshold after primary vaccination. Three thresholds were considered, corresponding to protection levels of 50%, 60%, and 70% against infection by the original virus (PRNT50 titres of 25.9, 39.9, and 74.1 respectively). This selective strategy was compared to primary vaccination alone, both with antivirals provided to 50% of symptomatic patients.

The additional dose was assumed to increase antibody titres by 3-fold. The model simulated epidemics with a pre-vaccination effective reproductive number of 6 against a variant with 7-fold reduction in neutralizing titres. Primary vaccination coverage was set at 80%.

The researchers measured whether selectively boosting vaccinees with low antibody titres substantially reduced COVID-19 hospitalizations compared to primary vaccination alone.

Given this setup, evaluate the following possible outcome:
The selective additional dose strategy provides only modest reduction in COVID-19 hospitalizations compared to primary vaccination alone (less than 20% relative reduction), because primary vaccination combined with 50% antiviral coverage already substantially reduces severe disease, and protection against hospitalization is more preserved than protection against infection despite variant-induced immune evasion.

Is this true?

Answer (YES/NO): YES